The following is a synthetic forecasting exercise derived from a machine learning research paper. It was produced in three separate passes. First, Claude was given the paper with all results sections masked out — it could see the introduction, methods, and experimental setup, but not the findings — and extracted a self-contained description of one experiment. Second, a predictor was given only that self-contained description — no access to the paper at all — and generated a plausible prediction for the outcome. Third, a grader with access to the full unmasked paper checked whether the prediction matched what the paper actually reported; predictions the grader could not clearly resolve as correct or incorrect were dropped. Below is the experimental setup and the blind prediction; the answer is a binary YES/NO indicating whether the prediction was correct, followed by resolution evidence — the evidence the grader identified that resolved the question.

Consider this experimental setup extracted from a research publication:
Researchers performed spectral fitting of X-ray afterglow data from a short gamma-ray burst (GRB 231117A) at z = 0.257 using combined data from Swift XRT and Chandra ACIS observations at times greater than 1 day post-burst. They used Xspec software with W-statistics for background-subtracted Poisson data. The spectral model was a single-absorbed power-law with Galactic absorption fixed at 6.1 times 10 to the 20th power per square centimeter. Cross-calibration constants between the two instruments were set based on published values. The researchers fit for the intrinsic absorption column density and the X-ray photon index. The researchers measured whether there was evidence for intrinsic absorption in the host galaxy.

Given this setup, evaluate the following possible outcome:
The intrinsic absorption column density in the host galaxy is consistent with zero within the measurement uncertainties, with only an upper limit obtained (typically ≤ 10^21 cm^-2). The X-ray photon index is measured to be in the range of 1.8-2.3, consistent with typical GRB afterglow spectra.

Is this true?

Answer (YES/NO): NO